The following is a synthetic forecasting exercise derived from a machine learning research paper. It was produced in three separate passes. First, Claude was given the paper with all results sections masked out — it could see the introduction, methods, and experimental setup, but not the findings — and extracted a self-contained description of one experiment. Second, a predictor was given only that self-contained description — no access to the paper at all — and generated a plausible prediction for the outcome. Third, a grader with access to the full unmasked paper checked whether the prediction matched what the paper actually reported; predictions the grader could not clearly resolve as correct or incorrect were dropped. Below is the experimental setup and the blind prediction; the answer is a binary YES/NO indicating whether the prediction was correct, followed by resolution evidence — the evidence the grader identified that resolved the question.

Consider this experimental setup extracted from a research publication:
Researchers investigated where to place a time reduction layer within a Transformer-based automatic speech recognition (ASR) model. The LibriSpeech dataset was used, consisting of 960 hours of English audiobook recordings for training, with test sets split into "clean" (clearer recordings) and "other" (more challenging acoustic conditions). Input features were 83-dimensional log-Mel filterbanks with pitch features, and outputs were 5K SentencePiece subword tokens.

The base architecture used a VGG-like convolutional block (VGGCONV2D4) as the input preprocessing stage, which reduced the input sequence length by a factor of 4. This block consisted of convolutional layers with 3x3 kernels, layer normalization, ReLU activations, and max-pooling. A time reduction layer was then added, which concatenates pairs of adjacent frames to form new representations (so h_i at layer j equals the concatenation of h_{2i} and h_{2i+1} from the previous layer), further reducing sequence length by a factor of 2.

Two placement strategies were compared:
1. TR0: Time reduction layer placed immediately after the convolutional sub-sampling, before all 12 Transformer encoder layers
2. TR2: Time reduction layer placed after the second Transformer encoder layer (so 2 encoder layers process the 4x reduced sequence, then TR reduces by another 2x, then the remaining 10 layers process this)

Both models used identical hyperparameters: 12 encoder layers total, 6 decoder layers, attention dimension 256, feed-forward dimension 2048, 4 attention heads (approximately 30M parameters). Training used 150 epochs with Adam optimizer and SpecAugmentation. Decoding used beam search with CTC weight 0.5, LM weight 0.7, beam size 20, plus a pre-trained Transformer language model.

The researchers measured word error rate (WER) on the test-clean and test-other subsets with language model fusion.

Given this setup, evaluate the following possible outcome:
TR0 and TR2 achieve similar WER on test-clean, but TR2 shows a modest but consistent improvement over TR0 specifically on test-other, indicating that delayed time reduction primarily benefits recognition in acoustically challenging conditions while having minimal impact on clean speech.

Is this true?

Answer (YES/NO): NO